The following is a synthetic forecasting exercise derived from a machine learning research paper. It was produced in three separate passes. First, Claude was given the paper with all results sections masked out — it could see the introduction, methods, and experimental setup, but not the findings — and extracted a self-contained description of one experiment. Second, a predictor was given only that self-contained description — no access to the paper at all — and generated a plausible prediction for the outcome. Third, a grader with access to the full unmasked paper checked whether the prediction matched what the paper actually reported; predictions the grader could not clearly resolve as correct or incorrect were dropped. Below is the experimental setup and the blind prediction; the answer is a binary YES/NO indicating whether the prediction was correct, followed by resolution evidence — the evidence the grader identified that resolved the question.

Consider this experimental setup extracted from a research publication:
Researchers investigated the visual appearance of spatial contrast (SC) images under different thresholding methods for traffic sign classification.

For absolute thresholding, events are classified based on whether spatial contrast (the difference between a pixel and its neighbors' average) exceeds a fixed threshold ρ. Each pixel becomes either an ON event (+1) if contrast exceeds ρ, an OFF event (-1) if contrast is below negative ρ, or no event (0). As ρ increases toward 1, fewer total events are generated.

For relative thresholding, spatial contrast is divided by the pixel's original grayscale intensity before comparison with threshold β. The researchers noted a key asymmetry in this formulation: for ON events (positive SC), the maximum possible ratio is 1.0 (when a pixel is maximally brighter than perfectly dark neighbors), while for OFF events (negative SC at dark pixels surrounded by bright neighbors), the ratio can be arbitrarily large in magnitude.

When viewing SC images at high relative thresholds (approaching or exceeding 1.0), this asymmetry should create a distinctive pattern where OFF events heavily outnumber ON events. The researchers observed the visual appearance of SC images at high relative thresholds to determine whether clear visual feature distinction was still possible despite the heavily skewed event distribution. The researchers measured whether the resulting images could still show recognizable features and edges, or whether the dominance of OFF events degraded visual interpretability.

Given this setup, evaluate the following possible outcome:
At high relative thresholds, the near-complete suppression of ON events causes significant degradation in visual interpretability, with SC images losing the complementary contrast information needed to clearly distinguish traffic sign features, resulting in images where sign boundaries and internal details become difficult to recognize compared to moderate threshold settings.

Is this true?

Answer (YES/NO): NO